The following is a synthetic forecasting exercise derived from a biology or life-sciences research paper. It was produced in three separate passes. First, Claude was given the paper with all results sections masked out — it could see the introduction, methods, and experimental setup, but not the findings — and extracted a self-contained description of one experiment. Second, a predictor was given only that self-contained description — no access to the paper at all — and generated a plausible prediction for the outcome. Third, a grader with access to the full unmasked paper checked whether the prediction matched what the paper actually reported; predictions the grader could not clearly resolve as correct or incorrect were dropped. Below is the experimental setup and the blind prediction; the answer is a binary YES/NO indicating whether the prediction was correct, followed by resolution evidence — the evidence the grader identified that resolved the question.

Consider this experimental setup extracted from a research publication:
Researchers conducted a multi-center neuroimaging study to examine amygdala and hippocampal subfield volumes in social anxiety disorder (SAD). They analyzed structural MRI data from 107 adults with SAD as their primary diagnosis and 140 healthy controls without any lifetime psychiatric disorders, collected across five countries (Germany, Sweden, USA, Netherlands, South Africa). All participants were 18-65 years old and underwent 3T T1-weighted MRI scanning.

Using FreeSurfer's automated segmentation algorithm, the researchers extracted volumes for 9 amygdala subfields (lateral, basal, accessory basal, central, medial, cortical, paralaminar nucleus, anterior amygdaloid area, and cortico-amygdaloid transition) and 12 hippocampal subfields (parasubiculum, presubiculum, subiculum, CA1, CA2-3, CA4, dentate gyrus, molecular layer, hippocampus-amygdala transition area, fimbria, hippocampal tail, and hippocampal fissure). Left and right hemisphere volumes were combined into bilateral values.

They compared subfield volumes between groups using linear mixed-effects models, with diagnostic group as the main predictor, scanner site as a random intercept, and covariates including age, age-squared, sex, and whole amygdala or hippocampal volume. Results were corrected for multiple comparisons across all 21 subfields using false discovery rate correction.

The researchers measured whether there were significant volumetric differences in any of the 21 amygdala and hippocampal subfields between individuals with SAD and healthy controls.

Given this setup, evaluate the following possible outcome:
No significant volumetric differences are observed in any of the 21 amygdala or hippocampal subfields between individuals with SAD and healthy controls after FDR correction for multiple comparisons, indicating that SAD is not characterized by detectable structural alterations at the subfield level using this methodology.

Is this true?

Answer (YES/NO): NO